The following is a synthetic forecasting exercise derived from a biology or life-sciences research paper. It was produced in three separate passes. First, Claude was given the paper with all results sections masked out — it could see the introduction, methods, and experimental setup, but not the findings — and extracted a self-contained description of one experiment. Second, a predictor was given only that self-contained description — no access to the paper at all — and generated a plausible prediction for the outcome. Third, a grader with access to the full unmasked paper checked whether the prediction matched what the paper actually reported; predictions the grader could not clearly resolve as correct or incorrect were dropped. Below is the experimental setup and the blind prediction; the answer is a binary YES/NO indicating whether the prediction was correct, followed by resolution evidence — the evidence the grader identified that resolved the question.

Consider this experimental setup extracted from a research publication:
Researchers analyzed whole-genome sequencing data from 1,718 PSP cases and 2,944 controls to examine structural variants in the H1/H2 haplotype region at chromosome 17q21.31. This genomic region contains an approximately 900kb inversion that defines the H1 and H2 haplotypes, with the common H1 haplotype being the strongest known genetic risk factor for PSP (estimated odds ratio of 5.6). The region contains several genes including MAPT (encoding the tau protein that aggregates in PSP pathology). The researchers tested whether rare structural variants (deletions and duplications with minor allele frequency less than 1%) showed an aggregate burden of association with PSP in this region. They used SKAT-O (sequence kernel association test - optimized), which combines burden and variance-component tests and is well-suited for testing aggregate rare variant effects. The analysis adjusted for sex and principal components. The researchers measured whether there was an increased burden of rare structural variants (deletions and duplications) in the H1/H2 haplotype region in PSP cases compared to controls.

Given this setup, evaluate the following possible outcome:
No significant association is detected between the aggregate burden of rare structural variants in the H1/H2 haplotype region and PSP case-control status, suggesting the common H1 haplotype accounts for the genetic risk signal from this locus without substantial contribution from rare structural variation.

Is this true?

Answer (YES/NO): NO